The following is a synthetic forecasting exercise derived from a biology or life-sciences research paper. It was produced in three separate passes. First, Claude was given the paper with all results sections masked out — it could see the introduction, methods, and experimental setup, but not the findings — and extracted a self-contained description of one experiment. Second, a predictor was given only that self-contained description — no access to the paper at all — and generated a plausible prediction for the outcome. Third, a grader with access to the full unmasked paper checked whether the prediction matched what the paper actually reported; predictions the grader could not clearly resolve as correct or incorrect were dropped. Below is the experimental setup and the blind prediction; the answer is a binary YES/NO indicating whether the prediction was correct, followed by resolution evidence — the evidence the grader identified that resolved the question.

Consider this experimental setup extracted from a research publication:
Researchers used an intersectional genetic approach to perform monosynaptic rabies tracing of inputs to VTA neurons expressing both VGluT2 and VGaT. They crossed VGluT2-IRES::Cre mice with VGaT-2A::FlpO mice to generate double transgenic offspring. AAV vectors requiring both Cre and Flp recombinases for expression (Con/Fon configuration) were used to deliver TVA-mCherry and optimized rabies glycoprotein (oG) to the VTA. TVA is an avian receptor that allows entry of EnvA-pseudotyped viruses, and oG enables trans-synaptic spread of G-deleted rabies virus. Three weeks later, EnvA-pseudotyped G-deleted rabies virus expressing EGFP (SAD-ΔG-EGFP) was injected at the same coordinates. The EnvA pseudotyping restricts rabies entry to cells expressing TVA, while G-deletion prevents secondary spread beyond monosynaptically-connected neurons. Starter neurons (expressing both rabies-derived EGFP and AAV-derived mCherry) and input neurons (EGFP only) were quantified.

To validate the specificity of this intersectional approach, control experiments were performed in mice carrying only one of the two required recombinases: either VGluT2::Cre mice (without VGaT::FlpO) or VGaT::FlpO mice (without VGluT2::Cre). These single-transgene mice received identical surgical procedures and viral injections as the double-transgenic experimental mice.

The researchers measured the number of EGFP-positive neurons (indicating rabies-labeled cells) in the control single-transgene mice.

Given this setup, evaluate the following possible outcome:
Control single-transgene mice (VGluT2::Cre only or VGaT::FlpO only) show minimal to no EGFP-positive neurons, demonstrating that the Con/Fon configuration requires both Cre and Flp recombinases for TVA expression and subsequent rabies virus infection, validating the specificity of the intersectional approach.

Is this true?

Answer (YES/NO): NO